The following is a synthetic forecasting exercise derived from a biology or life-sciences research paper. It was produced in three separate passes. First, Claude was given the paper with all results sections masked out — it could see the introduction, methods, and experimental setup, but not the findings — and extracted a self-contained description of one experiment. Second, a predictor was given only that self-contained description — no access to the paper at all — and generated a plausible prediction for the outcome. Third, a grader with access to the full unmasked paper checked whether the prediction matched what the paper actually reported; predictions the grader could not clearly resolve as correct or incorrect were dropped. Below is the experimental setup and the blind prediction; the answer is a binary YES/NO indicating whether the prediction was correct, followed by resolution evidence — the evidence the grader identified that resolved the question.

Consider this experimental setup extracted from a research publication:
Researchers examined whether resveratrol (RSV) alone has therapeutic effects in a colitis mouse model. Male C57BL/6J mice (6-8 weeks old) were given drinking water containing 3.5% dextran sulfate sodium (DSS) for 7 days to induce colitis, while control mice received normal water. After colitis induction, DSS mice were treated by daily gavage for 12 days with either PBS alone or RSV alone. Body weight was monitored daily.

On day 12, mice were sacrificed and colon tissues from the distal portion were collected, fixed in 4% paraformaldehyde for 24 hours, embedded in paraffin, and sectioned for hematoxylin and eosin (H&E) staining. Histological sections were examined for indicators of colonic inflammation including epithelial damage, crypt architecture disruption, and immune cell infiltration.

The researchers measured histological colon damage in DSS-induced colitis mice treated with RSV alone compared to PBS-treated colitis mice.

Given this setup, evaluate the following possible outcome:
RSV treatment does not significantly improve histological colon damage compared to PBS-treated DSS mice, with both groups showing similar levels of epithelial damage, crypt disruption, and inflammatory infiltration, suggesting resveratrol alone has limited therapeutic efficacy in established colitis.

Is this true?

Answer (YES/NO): YES